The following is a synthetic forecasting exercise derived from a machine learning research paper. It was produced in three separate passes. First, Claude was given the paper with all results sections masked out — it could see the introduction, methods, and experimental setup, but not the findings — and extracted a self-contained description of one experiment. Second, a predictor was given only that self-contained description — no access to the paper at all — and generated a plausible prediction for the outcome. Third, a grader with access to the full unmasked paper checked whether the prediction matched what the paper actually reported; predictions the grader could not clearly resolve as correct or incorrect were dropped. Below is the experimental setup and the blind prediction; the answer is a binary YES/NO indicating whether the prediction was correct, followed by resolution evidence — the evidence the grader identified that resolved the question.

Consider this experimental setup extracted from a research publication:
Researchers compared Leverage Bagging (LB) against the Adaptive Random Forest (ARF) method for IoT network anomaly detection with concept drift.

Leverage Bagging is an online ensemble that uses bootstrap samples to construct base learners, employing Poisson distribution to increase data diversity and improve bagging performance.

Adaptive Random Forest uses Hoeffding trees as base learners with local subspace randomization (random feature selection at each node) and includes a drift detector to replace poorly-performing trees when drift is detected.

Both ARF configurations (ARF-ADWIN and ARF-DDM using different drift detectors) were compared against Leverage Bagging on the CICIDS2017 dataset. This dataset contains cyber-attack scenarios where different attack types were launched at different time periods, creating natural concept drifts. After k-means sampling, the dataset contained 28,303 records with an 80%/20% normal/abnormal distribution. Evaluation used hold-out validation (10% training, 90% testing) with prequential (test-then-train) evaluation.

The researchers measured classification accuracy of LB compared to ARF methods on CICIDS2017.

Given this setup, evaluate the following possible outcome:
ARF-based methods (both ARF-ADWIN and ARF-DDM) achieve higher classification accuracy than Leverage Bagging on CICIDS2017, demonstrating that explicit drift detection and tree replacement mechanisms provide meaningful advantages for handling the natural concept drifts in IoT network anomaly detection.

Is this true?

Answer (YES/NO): YES